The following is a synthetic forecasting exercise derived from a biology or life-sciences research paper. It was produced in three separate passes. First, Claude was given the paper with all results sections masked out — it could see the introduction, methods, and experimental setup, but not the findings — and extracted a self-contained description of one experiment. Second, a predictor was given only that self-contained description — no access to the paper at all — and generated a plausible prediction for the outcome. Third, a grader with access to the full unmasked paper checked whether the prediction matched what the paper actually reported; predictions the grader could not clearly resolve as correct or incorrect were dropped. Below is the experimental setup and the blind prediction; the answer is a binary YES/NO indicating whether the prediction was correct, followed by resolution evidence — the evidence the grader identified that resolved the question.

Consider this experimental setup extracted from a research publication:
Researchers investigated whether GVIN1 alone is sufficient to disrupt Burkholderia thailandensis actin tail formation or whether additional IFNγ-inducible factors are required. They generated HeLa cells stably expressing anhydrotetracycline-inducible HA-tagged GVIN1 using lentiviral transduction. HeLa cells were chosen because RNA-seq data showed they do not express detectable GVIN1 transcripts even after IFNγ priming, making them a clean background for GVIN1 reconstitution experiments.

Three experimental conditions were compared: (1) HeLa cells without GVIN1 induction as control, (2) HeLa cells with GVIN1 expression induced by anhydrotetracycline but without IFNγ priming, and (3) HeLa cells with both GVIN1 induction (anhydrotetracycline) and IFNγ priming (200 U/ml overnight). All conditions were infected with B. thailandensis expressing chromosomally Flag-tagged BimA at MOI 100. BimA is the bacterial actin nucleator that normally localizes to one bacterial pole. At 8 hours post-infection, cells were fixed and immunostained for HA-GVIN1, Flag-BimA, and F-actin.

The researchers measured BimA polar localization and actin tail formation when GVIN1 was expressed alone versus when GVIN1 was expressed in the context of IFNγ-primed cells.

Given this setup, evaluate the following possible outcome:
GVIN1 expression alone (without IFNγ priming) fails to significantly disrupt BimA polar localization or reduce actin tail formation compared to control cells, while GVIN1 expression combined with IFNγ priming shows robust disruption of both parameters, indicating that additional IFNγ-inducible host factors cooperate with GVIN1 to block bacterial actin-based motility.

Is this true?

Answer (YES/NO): YES